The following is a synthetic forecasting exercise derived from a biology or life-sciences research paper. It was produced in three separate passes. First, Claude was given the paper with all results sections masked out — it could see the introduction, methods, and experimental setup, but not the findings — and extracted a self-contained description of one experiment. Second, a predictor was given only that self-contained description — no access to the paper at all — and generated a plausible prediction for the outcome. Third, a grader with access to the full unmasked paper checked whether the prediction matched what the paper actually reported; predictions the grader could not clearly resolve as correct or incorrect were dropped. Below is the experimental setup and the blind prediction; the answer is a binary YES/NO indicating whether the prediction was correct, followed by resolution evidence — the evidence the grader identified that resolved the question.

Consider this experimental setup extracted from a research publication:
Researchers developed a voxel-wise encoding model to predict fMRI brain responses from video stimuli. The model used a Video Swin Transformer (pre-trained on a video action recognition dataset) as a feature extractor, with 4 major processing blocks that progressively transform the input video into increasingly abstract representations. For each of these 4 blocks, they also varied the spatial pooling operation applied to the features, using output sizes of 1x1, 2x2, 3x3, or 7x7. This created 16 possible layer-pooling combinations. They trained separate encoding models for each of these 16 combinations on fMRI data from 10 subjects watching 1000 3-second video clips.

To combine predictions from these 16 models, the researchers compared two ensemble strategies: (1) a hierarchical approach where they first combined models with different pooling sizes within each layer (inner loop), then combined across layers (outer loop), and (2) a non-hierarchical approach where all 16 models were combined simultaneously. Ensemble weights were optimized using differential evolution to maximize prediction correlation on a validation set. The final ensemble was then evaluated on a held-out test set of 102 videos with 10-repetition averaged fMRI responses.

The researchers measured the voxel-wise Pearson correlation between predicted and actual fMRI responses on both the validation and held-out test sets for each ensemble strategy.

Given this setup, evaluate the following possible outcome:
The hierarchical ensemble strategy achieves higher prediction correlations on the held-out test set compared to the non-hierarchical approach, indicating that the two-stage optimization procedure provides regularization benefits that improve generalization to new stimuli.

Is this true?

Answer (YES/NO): YES